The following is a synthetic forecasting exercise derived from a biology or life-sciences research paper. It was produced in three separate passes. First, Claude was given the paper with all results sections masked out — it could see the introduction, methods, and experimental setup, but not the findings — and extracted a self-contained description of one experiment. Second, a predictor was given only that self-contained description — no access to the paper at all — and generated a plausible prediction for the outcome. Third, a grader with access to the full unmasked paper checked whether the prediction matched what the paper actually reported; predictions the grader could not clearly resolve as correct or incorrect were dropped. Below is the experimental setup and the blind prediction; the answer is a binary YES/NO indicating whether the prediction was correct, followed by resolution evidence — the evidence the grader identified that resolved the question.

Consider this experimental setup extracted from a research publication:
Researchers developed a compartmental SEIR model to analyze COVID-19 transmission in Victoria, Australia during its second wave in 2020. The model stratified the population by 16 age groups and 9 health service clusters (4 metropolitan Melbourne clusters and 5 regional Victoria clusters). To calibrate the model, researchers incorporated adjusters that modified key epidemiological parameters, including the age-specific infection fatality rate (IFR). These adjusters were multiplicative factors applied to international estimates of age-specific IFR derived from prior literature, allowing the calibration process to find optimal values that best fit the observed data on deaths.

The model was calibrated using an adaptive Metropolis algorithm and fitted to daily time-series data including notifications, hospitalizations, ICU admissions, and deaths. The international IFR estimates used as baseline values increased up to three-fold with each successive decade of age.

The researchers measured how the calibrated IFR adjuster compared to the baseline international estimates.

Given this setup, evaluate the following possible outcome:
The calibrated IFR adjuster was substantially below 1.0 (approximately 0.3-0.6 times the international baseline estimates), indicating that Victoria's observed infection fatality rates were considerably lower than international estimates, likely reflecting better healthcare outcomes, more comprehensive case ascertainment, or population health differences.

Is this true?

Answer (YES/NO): NO